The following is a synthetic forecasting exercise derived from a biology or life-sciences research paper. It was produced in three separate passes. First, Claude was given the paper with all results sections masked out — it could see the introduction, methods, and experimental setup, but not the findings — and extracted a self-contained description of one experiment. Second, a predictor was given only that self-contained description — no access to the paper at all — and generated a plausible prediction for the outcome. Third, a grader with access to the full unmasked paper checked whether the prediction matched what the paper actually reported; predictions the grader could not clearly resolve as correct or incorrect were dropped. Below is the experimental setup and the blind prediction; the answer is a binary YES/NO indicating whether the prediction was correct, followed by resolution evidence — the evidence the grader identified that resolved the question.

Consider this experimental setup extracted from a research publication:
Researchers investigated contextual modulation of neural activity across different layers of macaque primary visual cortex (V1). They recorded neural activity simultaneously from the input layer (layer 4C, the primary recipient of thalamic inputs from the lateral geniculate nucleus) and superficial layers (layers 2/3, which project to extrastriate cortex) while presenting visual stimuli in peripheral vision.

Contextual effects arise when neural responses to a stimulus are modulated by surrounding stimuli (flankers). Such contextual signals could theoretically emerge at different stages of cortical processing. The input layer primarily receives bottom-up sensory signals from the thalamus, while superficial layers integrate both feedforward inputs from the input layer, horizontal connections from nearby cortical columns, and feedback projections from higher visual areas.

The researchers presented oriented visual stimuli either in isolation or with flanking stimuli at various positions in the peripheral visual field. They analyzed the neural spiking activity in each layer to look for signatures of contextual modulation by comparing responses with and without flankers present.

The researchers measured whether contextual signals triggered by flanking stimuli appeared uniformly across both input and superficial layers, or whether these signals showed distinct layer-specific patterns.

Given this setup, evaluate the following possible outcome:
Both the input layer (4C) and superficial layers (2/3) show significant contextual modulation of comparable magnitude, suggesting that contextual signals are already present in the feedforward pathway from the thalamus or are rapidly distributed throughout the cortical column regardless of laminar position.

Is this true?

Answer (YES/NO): NO